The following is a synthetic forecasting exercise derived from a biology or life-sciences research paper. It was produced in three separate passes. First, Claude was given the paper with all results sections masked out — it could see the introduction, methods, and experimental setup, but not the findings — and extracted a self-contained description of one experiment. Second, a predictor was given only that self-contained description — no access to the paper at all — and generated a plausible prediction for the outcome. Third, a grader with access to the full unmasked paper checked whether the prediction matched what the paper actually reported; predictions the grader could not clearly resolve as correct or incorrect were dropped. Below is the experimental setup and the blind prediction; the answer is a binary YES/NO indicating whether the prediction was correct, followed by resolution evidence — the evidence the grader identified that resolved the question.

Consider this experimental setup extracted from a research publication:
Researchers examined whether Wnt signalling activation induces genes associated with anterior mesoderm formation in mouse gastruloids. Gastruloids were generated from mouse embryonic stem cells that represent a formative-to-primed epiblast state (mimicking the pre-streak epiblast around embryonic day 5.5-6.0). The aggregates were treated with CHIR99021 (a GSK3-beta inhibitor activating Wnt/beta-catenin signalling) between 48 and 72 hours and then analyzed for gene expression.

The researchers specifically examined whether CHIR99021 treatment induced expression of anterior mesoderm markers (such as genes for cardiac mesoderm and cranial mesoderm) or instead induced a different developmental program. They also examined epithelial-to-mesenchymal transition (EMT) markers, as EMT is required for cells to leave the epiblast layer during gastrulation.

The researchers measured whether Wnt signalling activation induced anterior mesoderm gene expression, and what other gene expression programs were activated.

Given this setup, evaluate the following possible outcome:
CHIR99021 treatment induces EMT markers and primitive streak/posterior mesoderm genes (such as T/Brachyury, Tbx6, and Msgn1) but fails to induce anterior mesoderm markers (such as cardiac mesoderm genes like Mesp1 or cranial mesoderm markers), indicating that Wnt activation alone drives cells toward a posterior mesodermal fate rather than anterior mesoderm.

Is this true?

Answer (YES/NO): NO